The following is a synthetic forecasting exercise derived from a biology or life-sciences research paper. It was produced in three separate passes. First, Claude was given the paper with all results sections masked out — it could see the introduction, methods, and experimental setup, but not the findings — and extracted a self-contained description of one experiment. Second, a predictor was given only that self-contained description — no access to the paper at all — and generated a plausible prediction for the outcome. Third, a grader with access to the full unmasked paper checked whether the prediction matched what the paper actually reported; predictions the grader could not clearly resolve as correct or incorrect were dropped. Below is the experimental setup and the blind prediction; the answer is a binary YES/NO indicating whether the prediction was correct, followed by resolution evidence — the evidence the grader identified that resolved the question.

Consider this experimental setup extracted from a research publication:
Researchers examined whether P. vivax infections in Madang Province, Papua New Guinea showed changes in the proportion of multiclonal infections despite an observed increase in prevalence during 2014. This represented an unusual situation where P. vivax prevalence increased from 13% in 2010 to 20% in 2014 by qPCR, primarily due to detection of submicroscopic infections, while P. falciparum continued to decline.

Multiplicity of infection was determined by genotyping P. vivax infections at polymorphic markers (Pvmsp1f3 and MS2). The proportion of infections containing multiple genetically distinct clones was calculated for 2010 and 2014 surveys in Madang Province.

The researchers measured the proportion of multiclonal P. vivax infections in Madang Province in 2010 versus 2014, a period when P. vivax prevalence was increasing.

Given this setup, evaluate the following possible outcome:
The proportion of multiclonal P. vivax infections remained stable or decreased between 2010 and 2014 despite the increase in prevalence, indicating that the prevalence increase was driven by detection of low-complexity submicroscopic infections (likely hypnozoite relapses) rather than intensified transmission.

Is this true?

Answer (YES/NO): YES